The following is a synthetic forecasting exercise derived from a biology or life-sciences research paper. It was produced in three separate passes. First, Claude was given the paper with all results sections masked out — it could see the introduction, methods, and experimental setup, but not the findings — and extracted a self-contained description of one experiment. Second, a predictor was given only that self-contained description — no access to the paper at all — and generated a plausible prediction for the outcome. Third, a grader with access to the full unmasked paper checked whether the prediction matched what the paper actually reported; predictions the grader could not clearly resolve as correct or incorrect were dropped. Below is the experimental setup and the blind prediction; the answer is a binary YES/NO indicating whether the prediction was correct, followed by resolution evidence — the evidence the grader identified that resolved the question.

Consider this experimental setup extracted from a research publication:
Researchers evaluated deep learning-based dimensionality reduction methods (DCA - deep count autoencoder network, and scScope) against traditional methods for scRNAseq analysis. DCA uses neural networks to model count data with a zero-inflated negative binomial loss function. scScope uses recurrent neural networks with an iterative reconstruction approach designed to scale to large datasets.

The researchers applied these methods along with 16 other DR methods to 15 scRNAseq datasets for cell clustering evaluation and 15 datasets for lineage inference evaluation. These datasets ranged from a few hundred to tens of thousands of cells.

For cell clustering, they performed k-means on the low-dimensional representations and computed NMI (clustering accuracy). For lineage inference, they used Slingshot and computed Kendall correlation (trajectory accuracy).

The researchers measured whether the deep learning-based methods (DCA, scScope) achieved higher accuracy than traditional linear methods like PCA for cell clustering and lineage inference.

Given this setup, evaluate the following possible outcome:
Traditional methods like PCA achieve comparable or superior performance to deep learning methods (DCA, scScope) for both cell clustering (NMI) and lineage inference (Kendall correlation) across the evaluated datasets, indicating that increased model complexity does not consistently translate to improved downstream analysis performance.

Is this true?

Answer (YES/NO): YES